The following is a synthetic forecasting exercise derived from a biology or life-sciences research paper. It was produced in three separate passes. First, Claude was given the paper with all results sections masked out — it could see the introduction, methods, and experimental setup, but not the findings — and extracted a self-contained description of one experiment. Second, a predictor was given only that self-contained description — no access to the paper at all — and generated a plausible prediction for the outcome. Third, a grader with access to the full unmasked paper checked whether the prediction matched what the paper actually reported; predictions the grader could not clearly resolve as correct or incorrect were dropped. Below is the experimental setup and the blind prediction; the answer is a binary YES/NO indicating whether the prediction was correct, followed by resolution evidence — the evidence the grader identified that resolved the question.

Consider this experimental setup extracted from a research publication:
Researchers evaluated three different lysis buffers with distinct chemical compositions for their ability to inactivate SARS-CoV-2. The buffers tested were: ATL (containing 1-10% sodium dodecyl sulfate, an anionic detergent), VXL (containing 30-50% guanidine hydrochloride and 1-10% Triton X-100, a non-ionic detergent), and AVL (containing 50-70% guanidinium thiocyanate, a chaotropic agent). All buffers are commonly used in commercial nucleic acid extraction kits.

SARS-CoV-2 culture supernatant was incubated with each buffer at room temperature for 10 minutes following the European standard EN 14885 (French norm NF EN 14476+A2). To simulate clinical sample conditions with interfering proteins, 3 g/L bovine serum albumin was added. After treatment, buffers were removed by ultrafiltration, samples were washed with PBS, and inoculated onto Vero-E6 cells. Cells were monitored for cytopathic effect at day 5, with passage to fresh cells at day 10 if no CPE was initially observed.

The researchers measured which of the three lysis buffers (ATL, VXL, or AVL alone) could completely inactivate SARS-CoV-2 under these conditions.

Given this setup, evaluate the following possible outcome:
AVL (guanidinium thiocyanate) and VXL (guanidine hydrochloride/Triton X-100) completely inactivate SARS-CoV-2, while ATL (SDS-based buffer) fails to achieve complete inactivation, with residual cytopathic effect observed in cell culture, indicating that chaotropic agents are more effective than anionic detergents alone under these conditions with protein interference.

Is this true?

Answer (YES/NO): NO